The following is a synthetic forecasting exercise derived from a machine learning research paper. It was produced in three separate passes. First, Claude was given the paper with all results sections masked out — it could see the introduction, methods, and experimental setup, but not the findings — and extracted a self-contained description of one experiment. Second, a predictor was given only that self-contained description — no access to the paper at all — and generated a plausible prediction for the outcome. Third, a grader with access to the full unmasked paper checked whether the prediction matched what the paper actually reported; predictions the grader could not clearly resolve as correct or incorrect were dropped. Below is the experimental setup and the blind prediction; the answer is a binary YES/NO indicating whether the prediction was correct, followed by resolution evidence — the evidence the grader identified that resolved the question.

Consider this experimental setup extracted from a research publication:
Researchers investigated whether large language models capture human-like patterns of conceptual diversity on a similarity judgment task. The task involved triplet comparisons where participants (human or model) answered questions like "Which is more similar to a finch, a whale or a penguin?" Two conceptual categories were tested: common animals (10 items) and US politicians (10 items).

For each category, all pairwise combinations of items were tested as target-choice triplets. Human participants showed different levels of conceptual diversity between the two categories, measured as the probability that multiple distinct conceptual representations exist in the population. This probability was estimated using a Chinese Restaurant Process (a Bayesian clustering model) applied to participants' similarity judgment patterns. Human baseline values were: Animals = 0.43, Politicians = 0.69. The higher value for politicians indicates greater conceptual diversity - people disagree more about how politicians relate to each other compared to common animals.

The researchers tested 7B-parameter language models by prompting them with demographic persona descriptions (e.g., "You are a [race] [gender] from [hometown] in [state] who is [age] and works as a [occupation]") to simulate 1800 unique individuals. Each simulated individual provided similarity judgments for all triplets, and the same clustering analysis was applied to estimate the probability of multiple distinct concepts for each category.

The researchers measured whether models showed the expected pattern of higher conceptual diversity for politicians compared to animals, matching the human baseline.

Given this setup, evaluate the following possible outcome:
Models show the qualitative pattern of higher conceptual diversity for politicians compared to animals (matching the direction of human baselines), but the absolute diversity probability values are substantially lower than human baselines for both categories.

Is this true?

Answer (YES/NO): NO